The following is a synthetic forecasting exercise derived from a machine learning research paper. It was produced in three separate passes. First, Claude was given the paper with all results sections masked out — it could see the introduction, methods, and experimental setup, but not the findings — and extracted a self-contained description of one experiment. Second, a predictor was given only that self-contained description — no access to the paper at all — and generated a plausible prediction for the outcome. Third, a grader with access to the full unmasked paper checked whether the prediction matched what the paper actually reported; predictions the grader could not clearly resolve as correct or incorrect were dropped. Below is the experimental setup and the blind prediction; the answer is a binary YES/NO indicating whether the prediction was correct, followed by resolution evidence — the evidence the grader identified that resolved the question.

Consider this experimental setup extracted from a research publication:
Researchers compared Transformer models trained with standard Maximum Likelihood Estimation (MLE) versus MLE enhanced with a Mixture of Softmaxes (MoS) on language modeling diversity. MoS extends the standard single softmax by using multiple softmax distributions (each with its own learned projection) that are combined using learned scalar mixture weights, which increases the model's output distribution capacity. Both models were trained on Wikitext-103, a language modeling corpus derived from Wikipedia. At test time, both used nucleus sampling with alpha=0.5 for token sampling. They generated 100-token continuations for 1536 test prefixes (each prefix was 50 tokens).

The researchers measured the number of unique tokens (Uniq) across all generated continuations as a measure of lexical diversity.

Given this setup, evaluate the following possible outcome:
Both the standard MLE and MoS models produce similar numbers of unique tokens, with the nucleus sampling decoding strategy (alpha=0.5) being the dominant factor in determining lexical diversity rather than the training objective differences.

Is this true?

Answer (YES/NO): NO